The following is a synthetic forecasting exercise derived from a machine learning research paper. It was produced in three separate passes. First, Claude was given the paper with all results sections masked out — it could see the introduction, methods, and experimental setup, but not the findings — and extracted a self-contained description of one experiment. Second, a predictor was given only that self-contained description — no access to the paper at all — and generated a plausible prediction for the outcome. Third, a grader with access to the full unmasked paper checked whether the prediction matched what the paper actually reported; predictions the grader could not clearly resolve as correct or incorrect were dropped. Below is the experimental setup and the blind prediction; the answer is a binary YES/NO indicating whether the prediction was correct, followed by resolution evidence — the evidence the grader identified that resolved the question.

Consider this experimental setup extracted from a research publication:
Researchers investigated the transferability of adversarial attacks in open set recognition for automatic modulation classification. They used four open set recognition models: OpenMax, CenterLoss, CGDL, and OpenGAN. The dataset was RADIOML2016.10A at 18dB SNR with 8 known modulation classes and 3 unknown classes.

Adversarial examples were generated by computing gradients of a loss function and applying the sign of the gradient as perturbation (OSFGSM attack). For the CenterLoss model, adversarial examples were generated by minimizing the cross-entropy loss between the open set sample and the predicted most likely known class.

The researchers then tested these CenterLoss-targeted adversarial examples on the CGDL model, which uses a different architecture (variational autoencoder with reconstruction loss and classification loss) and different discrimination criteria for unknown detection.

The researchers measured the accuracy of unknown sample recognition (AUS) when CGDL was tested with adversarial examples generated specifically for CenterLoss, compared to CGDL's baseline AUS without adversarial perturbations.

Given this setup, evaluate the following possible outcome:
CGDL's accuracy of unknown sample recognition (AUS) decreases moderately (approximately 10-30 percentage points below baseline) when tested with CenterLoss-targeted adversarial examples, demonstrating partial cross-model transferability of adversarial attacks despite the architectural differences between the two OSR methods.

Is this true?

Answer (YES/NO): NO